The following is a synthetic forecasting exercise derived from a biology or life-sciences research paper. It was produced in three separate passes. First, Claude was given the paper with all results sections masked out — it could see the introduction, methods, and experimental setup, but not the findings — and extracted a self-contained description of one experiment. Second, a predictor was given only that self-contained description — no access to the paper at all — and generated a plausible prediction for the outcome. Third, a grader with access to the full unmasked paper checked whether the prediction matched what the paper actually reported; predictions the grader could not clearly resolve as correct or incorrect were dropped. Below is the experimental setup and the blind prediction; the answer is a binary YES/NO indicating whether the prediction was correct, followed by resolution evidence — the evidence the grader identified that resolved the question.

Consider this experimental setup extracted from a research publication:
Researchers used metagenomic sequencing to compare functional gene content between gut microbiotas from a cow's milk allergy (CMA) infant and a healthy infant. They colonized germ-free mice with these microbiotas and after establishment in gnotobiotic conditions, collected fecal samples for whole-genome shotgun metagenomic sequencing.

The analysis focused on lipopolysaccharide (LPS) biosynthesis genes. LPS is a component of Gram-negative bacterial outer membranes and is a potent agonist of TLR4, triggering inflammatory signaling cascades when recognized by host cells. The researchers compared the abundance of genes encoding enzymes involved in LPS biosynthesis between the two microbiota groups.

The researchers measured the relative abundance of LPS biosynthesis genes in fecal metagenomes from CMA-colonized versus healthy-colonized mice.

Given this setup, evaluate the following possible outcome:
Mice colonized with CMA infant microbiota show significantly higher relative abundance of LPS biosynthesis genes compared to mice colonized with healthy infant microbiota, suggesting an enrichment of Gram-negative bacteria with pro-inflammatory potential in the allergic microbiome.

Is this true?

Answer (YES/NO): YES